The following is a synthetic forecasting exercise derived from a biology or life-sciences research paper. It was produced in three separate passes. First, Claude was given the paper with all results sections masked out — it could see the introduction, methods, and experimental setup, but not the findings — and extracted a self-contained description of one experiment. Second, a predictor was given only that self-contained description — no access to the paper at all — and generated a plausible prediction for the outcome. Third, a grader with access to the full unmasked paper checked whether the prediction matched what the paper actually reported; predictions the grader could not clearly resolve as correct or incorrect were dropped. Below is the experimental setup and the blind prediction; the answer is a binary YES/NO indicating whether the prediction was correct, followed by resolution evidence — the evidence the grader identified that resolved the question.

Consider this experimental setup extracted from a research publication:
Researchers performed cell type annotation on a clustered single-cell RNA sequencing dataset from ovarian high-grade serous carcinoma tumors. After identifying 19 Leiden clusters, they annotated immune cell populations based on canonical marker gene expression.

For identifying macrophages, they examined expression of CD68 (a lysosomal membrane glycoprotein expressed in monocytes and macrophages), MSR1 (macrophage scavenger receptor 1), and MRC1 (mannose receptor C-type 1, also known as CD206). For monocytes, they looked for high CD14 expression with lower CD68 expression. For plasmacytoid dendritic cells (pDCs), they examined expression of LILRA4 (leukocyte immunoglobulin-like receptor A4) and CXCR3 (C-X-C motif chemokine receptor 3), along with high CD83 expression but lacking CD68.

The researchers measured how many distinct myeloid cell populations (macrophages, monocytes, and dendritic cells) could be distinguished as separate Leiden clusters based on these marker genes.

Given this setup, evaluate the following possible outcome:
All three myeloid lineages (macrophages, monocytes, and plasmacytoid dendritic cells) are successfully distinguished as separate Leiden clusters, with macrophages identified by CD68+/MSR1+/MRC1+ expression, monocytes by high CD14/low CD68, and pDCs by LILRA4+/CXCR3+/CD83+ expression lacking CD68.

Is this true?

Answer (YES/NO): YES